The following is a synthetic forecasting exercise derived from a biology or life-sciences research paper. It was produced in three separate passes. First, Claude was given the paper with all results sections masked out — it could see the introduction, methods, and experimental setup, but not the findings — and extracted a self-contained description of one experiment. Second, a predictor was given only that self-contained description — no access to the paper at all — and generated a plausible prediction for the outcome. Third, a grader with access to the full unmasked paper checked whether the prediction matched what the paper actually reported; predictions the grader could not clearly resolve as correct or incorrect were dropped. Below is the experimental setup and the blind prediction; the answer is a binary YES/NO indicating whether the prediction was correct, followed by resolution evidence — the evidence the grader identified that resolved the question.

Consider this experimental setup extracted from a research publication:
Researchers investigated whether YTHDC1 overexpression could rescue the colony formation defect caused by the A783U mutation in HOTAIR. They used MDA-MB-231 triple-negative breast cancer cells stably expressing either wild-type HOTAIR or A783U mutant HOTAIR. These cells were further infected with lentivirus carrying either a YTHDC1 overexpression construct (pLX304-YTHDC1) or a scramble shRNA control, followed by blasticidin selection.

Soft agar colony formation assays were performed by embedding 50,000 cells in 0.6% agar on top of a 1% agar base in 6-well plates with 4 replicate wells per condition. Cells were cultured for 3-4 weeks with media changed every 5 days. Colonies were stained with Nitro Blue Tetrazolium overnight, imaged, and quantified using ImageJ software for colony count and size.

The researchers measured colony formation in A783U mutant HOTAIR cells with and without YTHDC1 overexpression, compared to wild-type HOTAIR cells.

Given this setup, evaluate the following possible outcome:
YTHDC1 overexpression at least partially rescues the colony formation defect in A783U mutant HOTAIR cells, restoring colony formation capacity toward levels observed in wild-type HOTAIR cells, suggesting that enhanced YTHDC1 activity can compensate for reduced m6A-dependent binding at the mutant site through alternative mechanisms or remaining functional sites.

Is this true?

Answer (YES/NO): YES